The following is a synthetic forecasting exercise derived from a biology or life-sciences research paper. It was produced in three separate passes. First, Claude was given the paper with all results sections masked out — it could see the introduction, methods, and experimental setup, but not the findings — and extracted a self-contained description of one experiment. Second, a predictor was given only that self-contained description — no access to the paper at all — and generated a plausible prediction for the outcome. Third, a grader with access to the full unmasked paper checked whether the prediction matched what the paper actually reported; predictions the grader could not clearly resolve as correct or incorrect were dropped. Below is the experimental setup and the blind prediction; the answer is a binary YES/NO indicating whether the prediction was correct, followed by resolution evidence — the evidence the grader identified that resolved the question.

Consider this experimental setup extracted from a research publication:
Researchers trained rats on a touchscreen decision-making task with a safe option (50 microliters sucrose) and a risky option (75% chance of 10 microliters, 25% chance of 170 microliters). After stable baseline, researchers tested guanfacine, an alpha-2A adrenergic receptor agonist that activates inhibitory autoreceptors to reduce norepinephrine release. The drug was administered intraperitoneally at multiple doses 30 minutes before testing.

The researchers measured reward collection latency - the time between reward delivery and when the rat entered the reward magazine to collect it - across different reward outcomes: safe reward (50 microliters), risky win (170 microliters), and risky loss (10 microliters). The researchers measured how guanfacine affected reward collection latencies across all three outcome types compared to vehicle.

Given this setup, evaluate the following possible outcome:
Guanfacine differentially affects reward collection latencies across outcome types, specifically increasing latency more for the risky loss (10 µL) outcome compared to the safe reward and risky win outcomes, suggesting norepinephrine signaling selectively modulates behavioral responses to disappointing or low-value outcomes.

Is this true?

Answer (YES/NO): YES